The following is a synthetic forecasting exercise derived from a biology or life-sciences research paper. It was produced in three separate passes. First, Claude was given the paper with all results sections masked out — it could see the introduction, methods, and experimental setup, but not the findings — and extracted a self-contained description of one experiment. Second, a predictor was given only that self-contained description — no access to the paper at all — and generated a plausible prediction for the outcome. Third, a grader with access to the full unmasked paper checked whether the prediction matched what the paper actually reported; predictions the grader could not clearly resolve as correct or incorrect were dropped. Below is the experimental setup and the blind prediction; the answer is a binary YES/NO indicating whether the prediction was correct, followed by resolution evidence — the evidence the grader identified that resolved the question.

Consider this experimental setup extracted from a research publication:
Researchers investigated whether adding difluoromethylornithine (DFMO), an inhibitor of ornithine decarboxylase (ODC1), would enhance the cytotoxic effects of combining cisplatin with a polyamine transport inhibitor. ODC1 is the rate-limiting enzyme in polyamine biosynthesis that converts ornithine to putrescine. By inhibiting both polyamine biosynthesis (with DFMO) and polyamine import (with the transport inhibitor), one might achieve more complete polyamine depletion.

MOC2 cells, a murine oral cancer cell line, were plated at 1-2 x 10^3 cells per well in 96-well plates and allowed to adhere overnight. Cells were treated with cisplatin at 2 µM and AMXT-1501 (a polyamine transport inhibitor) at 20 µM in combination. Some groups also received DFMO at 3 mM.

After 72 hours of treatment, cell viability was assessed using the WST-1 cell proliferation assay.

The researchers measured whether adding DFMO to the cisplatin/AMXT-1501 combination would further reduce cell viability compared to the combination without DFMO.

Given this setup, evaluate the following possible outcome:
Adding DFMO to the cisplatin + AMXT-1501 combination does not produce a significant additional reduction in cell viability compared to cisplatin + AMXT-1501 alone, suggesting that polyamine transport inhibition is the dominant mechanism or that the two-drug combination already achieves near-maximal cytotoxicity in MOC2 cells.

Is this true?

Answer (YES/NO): YES